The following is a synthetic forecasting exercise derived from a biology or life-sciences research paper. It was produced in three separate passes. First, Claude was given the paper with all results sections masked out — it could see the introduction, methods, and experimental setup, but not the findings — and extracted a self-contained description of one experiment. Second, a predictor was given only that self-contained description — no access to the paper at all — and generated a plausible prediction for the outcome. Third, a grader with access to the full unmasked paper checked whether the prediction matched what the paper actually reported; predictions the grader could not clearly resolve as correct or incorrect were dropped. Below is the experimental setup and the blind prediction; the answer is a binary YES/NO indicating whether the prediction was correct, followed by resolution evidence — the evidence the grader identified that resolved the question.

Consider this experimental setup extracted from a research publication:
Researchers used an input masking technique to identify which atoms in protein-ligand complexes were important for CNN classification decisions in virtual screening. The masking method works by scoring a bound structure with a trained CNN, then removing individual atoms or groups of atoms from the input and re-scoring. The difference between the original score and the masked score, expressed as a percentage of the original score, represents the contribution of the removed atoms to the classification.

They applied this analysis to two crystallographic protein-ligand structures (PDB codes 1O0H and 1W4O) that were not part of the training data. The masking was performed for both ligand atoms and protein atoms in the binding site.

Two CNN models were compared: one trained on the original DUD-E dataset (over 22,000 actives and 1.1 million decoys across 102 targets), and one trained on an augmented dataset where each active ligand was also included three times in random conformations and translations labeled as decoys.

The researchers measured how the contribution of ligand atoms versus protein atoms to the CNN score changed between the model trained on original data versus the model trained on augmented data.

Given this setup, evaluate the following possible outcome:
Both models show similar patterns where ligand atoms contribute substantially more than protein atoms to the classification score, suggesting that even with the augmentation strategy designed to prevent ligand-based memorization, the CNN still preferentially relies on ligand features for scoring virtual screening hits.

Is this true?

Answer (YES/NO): NO